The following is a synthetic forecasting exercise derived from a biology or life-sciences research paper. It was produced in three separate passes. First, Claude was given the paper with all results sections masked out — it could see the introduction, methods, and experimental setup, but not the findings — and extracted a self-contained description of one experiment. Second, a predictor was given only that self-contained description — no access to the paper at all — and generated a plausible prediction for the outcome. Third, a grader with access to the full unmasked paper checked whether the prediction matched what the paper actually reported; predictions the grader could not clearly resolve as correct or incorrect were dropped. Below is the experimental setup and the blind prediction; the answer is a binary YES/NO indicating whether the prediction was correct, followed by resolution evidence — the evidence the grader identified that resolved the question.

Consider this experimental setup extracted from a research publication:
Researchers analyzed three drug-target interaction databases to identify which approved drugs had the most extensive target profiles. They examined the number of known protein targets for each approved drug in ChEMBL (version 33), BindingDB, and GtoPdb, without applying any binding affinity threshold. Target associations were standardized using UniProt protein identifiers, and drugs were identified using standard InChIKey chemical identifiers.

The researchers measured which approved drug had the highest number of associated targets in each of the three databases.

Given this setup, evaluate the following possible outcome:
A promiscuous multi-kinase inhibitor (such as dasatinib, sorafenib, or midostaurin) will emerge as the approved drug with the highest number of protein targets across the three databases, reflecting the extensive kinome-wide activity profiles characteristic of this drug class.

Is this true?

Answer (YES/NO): NO